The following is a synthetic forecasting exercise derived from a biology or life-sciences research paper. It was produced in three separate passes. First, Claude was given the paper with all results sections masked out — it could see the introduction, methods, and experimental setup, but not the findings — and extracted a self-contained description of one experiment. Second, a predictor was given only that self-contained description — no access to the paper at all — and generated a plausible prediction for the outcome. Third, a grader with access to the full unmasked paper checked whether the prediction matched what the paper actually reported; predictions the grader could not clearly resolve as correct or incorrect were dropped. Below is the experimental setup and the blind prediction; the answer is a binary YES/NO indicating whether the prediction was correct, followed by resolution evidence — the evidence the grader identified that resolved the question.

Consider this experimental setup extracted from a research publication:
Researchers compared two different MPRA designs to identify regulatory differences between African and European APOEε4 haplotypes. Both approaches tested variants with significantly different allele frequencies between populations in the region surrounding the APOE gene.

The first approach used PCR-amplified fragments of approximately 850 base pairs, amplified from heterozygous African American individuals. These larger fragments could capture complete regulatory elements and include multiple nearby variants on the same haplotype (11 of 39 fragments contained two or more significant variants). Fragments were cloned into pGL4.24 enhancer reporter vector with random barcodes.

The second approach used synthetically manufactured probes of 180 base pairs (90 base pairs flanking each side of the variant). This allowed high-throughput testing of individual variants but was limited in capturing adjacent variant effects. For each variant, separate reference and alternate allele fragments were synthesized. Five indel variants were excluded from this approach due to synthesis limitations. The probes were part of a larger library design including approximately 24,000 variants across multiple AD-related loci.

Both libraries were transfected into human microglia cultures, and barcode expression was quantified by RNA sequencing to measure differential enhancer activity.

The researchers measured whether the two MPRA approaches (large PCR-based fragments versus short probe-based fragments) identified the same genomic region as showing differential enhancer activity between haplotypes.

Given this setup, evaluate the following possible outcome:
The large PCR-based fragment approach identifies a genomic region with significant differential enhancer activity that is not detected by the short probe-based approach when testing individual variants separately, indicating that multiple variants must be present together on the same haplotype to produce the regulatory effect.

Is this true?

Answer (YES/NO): YES